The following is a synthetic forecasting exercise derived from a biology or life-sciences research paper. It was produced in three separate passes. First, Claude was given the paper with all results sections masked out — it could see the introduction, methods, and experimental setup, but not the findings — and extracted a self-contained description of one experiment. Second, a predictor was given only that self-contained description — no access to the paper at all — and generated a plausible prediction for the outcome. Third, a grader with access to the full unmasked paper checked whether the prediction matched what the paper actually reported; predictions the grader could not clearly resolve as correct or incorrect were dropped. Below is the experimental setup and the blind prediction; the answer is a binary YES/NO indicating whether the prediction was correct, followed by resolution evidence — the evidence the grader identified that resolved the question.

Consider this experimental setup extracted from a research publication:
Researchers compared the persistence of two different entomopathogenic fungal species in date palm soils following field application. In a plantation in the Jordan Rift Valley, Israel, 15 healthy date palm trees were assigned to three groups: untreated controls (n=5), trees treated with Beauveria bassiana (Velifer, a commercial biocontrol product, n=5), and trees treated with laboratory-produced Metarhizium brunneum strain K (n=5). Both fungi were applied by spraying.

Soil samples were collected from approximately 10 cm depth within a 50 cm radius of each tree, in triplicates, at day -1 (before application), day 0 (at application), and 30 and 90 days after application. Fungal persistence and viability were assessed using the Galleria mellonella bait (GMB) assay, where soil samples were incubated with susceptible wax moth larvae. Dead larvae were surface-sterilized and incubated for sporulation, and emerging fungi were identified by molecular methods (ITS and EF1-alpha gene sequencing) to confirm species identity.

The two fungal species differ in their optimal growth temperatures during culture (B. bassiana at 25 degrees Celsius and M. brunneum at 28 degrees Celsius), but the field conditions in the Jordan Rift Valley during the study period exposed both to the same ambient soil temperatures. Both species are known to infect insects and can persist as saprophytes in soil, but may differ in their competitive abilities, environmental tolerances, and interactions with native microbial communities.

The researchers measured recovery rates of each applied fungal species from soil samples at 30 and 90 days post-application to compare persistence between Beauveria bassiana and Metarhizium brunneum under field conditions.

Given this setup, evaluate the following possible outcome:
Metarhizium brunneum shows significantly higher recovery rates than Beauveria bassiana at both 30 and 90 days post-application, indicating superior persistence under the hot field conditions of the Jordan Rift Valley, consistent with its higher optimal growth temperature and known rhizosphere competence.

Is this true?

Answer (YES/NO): NO